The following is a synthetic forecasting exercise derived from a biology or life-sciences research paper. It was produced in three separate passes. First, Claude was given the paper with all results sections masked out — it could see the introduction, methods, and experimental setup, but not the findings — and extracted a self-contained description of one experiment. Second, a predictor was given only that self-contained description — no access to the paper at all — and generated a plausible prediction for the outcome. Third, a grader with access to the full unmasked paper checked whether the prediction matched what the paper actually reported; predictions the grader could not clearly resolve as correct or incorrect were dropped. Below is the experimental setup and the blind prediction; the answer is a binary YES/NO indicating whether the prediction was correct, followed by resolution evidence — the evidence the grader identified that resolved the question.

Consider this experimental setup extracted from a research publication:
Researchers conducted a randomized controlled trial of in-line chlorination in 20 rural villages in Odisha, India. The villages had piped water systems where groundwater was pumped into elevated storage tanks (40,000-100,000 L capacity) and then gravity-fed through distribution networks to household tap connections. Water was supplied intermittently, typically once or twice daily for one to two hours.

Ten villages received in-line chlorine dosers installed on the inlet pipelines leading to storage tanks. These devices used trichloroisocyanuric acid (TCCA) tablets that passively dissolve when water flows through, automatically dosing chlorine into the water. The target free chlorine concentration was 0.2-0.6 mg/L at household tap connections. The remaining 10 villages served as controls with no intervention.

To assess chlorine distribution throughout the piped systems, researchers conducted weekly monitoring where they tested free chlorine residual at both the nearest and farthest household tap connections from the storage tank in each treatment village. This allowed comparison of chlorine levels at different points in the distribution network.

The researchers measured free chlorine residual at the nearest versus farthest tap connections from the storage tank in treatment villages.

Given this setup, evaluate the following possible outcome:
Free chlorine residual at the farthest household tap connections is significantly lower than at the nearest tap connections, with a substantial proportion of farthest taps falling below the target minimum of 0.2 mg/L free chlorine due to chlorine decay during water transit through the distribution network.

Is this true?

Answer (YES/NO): NO